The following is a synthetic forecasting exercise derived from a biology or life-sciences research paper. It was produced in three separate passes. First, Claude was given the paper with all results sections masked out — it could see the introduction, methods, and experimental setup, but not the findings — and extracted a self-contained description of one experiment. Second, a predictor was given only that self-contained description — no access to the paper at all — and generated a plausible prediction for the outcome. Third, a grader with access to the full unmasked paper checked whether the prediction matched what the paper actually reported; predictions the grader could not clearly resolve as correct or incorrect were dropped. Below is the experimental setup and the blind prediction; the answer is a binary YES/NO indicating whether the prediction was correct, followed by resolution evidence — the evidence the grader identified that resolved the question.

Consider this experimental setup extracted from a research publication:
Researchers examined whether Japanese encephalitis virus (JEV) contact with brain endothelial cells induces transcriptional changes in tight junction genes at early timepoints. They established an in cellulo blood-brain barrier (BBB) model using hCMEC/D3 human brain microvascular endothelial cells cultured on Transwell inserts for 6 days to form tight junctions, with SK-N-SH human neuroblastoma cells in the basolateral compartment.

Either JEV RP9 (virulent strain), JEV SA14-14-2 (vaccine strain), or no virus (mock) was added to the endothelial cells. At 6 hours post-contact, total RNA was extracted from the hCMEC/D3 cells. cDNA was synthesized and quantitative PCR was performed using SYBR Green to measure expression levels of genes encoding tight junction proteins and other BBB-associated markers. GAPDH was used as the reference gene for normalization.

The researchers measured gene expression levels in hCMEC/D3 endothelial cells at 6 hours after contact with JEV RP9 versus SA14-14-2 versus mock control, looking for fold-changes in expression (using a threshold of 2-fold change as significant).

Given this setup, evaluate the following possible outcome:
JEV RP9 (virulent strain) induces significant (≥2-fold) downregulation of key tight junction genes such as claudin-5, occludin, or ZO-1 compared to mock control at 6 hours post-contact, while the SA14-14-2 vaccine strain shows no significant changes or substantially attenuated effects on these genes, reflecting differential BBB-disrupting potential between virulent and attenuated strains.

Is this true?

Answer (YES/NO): NO